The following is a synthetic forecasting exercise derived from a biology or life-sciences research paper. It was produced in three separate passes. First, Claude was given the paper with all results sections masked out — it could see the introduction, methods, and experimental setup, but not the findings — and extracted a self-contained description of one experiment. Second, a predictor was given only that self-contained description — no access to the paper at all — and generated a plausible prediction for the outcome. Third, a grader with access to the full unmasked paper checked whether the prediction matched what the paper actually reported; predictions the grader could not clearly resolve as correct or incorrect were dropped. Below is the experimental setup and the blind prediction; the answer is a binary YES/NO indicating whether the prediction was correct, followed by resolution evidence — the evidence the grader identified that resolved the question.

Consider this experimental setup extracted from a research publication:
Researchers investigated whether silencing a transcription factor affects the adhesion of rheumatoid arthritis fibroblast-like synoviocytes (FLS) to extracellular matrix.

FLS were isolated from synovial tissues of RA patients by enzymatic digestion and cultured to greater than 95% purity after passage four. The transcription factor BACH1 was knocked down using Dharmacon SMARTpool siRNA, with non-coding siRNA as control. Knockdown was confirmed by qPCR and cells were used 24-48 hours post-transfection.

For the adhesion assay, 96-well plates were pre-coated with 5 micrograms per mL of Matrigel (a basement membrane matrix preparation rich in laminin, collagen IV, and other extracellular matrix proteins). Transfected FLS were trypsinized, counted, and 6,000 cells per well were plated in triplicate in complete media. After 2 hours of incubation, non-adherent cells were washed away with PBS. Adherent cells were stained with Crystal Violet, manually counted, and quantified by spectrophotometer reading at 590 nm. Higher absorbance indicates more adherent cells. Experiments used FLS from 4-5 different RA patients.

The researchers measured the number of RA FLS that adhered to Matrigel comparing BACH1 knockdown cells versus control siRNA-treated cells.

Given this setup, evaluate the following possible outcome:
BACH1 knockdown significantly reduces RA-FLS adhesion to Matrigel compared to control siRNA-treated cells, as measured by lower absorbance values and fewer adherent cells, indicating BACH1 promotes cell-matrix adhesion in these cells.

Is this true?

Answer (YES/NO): YES